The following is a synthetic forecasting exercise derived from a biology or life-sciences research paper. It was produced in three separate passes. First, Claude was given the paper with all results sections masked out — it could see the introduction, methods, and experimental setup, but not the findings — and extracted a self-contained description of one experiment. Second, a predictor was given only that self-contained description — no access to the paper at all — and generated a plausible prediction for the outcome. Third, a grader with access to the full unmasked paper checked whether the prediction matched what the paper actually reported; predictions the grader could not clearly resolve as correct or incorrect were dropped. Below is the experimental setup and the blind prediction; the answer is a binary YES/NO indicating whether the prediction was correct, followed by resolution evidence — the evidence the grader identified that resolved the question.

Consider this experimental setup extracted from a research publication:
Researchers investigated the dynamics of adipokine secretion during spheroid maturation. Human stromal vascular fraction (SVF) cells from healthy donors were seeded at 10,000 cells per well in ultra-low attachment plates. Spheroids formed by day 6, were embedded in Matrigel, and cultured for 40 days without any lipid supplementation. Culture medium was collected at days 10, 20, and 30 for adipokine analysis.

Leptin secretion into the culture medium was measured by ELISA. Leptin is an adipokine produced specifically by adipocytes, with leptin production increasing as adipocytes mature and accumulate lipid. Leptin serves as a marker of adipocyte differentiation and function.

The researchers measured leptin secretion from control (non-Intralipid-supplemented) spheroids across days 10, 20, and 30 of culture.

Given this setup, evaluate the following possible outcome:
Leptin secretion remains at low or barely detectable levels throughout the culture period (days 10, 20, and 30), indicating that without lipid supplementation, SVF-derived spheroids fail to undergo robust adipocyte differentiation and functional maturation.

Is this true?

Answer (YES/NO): NO